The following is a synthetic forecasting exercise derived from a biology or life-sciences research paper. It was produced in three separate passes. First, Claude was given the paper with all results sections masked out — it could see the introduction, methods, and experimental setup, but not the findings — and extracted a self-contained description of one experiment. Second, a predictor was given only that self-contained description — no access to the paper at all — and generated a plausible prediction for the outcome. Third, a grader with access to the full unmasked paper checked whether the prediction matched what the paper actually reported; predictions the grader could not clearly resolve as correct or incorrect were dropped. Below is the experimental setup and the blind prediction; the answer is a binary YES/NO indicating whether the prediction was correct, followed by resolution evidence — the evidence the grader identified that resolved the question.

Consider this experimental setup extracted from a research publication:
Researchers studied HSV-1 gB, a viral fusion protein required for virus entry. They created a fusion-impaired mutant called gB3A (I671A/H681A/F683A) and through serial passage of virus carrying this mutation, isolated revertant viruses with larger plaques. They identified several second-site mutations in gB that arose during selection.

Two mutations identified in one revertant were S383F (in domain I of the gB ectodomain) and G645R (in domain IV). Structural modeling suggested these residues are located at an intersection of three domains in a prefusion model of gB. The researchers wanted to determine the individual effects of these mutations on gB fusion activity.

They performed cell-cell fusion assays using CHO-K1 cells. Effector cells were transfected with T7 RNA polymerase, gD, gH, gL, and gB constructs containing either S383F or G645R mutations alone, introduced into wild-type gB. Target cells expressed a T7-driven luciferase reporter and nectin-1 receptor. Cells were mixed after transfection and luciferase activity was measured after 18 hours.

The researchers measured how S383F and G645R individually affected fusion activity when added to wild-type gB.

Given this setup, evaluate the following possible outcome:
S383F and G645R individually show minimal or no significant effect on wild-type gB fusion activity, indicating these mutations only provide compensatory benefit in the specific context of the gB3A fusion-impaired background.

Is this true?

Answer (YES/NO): YES